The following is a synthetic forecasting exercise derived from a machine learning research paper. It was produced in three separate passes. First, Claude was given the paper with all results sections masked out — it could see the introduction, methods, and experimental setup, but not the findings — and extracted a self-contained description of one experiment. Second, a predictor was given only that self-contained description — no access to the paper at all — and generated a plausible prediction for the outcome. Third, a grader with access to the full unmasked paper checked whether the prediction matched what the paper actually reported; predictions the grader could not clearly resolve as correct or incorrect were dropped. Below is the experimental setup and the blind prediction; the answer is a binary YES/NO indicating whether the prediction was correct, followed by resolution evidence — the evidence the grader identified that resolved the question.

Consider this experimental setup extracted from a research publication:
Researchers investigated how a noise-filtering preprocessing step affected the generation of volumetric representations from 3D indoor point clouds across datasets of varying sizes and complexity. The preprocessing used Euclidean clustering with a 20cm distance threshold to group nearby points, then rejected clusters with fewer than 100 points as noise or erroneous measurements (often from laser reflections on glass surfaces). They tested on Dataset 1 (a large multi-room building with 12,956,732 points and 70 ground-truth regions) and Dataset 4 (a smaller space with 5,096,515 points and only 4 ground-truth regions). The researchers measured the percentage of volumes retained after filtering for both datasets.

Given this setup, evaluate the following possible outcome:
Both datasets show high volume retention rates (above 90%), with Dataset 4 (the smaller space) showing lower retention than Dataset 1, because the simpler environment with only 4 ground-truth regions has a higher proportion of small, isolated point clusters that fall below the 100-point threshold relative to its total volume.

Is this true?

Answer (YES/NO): NO